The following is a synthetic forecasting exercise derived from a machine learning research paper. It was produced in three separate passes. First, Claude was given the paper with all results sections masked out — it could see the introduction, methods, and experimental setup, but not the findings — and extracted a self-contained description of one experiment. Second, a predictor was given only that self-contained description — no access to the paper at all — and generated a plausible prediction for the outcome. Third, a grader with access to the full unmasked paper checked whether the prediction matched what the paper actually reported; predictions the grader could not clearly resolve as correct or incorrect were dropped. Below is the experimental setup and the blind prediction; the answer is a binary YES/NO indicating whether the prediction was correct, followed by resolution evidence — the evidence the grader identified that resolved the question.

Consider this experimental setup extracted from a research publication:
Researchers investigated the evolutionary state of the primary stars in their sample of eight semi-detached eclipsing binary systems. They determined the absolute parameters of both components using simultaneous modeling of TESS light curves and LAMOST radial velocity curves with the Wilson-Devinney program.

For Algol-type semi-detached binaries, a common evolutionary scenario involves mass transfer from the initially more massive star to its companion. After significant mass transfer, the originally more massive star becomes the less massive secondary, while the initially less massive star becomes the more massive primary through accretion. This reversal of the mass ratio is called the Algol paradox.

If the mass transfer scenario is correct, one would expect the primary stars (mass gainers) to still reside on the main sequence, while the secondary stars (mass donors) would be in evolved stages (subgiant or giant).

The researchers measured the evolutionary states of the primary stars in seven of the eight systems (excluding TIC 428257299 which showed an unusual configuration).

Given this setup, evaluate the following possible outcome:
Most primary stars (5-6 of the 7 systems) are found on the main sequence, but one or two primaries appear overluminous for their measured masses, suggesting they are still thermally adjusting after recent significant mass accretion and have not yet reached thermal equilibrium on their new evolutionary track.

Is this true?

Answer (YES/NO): NO